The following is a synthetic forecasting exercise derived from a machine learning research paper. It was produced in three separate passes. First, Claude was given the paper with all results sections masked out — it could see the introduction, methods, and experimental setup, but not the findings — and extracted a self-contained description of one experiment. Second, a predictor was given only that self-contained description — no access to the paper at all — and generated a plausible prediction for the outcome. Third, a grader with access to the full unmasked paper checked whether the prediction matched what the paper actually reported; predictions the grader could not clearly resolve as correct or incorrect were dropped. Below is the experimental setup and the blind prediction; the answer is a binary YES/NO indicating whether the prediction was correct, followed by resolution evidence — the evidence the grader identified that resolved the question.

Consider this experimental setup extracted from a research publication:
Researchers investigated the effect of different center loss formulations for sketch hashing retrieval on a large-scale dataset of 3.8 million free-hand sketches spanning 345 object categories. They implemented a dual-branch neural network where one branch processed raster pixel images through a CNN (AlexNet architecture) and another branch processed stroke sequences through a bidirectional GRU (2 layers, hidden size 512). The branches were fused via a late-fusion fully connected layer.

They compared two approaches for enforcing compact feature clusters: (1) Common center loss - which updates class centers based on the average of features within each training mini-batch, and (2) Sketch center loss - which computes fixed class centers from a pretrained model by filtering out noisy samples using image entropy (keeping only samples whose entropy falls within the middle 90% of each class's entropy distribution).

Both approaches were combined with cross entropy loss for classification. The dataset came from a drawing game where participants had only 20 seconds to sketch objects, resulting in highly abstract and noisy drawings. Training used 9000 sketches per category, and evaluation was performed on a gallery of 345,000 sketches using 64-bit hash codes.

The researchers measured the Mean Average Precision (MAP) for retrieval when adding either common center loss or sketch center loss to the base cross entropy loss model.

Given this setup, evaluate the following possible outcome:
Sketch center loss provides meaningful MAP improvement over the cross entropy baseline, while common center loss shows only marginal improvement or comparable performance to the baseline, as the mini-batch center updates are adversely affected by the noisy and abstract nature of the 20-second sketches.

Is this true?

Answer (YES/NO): NO